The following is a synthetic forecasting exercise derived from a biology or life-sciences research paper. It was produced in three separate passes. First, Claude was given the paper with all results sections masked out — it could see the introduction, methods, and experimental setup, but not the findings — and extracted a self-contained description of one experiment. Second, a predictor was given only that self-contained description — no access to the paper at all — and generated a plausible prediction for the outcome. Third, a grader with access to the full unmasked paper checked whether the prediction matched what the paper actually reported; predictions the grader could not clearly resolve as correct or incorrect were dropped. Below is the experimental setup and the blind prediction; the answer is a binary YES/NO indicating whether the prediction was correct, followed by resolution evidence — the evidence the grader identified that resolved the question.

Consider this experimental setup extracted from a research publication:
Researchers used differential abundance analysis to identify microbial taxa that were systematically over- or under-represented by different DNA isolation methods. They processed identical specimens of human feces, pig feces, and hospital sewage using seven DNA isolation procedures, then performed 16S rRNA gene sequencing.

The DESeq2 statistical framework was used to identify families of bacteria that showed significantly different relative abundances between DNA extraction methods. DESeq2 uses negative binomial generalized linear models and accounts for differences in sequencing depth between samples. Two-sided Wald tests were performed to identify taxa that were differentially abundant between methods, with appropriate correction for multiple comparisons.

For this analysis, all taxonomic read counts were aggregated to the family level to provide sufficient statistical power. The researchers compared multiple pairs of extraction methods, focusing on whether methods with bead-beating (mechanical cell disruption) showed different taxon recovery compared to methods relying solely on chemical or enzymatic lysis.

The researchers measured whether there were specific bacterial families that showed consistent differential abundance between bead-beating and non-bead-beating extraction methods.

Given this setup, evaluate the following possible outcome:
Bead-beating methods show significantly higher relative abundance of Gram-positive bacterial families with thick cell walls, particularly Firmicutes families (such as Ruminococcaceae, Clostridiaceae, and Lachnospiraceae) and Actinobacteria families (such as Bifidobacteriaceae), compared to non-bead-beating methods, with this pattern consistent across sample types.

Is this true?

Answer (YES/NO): NO